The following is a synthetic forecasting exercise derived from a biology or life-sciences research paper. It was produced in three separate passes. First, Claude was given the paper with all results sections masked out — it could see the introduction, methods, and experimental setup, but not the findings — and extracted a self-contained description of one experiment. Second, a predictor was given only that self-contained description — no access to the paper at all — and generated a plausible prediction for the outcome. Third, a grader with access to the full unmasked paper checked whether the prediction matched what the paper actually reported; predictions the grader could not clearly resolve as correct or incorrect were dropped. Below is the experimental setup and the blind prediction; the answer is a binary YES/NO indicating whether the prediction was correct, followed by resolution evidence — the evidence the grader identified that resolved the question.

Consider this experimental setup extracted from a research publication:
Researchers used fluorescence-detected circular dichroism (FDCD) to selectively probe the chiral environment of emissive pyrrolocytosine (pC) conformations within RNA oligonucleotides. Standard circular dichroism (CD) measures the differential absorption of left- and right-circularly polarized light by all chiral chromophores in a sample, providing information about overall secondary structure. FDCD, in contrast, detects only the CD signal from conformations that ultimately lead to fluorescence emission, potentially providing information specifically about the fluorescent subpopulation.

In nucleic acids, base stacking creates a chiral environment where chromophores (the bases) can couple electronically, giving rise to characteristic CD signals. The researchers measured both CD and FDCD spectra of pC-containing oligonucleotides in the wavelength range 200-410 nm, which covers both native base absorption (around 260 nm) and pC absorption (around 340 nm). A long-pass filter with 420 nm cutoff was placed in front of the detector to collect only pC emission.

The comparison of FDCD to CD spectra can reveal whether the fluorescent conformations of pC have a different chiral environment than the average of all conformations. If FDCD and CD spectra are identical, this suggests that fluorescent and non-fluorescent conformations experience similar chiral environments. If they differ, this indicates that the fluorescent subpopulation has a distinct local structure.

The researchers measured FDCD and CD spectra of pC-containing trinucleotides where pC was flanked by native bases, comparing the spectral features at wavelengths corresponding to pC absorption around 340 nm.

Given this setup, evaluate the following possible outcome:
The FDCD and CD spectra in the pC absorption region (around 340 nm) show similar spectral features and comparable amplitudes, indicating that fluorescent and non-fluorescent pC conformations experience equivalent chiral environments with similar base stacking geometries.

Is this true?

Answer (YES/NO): NO